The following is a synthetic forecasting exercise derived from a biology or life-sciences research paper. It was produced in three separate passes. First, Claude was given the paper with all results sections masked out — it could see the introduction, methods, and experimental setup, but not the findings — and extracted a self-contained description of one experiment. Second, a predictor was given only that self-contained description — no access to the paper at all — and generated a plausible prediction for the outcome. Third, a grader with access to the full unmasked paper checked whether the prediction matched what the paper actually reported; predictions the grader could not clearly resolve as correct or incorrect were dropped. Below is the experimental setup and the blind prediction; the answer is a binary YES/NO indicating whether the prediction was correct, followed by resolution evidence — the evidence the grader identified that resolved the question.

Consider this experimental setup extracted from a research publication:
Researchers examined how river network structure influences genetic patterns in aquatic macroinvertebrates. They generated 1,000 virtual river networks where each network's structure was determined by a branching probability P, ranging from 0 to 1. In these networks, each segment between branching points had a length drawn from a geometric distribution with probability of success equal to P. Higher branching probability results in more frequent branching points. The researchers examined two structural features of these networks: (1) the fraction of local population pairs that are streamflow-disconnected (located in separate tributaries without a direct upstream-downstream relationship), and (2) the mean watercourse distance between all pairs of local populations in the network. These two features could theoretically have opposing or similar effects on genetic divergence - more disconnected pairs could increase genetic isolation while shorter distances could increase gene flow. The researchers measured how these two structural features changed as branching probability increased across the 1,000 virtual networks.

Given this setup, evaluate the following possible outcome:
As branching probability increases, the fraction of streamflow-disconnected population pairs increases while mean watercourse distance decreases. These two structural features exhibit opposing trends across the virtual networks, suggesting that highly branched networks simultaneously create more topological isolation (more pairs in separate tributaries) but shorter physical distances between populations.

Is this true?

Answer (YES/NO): YES